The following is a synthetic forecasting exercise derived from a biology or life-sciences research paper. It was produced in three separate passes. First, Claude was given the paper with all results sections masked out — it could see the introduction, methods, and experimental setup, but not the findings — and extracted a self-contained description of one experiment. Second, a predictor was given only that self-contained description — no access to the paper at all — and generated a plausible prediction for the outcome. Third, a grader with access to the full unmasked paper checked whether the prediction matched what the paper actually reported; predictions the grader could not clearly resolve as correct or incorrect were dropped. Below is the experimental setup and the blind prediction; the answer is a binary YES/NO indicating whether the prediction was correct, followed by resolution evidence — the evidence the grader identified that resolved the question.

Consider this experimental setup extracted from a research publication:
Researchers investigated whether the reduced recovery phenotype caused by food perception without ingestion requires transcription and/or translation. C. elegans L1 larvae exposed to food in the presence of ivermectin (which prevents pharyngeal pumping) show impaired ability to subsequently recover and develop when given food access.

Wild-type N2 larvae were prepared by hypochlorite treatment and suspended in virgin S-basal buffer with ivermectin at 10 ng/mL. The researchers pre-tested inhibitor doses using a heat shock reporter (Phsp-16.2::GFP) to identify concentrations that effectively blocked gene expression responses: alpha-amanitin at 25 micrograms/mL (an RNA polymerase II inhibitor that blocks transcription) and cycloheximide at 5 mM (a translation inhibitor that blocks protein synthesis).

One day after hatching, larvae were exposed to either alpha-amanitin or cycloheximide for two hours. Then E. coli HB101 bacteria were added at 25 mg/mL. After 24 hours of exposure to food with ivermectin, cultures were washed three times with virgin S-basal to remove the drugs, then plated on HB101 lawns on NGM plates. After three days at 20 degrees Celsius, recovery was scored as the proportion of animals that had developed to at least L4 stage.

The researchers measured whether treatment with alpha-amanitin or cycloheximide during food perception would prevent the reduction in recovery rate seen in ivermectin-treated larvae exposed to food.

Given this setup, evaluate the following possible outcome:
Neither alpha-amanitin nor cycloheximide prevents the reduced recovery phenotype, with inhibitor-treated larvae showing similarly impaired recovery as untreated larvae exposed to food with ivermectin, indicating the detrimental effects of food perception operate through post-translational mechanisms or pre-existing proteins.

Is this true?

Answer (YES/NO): NO